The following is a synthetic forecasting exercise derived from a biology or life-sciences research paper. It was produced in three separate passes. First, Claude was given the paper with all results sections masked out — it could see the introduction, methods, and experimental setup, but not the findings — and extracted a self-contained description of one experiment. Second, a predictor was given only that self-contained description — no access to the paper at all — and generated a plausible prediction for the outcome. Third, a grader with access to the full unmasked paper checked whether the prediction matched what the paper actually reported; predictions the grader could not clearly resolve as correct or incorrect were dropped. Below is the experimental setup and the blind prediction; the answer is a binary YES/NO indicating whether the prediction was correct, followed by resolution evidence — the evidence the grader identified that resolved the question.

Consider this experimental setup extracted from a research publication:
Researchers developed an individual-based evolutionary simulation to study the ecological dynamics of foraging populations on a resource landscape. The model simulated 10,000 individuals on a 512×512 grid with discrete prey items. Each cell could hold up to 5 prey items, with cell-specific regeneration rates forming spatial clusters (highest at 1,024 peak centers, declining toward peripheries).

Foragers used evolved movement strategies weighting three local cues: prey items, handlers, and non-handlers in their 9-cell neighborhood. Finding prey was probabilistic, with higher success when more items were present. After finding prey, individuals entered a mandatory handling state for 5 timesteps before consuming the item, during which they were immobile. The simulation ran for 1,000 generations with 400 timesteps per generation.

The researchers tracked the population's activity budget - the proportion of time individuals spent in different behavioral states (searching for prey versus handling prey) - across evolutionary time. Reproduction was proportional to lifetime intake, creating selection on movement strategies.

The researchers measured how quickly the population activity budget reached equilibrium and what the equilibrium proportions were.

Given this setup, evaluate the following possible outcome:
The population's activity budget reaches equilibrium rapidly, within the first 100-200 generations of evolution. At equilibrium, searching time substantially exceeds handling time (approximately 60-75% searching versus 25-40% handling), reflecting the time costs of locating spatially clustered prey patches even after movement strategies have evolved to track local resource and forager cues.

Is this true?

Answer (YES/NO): NO